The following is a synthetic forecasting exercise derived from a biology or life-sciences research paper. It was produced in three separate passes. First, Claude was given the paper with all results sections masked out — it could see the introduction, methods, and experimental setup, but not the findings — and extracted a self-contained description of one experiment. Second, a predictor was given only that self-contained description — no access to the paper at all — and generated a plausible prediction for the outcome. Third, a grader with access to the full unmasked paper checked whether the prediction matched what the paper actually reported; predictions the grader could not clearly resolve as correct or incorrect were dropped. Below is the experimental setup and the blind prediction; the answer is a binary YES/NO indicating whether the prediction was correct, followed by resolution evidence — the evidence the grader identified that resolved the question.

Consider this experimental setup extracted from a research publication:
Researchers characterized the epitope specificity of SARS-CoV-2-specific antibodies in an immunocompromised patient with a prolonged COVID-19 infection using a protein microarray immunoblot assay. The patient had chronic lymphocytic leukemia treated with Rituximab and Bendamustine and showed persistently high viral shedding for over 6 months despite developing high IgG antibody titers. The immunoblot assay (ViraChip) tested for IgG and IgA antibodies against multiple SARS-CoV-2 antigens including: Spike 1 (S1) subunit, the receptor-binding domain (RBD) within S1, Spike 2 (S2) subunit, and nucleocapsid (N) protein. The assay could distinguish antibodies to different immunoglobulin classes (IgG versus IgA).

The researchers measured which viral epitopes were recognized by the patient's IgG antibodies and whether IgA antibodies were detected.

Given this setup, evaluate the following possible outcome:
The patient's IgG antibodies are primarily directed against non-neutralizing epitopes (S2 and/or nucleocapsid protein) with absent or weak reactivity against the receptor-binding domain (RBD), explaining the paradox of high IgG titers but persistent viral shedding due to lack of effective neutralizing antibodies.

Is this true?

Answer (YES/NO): NO